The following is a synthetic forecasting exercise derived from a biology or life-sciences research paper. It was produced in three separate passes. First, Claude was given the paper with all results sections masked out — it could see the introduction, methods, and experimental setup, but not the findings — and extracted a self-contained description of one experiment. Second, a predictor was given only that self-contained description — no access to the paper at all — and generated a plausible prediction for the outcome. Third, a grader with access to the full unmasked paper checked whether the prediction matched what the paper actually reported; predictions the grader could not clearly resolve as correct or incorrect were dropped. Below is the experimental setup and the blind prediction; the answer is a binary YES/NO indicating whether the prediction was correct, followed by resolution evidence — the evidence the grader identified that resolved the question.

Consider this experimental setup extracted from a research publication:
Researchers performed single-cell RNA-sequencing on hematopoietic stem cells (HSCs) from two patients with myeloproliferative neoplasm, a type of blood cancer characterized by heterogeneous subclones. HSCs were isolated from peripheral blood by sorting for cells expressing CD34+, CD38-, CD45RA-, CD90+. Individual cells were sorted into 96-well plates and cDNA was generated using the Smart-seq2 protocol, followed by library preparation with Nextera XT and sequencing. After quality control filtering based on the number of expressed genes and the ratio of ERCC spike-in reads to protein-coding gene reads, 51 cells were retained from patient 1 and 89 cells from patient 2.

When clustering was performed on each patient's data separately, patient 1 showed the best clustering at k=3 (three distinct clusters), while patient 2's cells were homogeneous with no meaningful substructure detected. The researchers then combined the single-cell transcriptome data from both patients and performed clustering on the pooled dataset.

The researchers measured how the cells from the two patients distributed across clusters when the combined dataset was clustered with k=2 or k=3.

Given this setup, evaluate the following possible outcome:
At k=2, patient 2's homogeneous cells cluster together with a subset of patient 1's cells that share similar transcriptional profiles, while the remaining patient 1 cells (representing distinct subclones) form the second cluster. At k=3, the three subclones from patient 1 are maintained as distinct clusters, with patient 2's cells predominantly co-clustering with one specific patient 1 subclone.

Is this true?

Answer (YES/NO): YES